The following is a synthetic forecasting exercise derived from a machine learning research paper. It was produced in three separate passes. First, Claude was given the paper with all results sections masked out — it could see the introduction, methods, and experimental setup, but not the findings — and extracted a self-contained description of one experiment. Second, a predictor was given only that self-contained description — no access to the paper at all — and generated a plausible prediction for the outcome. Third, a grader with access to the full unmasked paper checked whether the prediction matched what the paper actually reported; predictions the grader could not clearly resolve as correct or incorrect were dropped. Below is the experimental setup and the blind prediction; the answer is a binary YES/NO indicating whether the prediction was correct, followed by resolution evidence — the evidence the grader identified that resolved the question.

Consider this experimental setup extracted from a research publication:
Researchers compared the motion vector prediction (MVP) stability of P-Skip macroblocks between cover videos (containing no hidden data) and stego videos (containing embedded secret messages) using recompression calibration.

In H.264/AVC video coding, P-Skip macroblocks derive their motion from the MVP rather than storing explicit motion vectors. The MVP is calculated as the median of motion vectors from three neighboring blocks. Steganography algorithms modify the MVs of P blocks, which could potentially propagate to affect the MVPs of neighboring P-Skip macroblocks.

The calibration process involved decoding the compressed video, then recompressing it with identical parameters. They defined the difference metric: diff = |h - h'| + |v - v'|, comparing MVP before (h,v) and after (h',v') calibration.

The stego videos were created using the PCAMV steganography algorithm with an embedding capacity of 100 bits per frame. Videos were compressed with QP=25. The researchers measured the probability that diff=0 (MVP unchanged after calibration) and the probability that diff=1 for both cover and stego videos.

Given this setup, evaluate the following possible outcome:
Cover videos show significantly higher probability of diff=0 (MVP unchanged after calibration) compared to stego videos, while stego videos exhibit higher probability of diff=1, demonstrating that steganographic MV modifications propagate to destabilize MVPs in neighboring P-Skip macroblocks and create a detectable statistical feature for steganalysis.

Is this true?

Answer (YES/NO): YES